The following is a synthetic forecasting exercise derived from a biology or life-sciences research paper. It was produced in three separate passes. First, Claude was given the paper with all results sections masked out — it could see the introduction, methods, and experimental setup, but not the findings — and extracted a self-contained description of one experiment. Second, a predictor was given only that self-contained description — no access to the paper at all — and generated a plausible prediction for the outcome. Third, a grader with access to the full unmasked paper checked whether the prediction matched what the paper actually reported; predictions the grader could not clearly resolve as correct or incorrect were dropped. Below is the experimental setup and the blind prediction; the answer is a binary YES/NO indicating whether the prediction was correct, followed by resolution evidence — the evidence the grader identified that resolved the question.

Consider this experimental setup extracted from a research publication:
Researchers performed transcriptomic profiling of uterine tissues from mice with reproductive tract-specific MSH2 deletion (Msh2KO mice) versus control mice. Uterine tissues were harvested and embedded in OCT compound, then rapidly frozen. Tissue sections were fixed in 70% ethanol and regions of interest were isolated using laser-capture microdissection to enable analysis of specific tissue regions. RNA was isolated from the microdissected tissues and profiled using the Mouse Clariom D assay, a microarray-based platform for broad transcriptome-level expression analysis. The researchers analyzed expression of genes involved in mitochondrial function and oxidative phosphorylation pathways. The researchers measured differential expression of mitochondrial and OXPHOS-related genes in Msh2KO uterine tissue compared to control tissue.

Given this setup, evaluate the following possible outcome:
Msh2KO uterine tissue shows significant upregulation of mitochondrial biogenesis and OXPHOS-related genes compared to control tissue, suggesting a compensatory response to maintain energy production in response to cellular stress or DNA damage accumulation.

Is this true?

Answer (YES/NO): NO